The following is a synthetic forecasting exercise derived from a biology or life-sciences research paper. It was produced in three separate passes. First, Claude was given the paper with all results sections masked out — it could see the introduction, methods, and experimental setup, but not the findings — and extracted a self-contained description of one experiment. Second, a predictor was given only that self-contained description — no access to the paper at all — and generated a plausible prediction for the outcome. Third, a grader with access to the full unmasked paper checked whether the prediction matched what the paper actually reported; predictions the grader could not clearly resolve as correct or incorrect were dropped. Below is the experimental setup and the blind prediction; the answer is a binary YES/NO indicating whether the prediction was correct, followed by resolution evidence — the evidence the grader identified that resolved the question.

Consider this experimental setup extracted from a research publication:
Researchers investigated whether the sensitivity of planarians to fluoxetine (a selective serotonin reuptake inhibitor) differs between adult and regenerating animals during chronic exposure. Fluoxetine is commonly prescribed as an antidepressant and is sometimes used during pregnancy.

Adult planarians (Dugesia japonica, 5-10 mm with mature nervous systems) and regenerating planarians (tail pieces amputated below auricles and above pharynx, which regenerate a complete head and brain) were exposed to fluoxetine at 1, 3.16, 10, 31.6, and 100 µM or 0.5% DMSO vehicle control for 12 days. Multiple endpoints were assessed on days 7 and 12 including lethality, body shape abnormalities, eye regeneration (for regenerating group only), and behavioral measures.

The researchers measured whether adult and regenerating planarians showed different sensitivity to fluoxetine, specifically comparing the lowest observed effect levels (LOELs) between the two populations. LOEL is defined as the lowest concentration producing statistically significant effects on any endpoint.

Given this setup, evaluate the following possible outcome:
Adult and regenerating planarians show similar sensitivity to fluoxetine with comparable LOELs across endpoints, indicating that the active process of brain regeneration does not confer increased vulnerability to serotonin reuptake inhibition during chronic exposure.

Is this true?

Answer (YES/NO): NO